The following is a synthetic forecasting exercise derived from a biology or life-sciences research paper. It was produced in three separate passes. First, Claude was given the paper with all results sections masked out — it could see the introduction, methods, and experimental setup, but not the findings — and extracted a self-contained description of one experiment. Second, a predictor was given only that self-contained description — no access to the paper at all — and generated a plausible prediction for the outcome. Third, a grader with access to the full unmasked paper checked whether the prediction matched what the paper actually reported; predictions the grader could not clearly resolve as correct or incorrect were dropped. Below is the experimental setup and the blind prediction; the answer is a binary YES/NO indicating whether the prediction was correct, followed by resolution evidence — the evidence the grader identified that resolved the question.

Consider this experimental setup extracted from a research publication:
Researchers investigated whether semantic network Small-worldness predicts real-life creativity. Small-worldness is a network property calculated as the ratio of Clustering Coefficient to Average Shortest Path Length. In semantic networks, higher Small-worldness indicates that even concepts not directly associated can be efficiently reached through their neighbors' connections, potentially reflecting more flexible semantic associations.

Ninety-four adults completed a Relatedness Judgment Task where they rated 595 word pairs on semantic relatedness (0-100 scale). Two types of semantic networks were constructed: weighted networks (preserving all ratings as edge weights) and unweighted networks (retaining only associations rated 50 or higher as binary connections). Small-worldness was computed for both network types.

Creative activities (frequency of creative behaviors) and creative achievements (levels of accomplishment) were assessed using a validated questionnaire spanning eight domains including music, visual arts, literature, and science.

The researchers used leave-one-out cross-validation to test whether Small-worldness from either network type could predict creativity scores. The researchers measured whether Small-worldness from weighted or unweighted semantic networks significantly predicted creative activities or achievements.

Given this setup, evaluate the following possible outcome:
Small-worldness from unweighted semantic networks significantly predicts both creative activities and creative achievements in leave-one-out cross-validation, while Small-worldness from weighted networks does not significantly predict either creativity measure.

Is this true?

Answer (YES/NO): NO